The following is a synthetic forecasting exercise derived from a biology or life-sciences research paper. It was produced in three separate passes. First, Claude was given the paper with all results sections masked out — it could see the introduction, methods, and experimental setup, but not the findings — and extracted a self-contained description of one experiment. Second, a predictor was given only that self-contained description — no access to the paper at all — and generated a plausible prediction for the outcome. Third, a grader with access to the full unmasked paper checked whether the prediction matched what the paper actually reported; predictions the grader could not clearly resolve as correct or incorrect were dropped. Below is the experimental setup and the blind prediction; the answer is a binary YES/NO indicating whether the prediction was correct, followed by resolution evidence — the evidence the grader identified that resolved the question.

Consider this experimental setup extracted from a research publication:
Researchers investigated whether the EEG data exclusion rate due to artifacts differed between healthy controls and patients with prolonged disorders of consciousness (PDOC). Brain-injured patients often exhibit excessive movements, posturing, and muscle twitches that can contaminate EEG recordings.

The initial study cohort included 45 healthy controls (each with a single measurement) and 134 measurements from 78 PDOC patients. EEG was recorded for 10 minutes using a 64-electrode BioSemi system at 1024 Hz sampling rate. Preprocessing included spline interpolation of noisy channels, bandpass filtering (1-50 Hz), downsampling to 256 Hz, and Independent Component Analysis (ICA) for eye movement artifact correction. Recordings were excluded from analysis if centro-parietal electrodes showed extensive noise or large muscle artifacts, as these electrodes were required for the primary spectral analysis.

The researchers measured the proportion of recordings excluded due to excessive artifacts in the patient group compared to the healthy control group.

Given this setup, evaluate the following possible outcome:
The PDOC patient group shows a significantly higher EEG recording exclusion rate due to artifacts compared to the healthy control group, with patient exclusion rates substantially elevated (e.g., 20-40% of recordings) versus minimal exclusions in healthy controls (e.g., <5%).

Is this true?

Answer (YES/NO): NO